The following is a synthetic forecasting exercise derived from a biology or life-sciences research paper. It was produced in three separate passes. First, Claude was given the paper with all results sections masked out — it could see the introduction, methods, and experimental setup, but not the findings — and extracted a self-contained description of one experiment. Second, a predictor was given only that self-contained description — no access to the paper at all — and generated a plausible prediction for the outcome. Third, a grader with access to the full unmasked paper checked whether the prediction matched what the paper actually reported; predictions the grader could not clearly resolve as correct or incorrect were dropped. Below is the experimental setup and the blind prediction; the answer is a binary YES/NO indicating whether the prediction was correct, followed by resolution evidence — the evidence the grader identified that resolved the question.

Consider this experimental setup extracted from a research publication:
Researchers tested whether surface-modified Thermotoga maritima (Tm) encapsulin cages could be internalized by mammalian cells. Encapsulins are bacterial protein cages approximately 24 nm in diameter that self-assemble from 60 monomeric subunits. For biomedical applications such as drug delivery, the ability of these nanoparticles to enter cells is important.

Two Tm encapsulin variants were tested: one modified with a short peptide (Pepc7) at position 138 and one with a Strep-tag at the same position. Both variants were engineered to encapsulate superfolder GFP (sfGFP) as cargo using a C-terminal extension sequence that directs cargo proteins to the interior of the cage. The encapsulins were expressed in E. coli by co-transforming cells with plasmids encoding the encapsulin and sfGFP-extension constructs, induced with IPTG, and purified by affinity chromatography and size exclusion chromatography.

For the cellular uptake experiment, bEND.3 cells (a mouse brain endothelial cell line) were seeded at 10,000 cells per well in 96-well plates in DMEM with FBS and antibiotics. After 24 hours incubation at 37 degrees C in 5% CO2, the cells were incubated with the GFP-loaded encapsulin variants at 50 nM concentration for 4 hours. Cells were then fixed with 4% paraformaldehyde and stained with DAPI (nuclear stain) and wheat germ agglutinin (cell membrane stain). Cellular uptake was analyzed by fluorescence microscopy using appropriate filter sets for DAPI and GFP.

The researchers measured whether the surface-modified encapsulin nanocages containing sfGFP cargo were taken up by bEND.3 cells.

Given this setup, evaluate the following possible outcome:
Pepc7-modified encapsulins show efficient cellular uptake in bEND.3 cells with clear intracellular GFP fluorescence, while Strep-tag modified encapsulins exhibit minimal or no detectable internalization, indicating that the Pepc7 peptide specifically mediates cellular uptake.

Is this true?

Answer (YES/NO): YES